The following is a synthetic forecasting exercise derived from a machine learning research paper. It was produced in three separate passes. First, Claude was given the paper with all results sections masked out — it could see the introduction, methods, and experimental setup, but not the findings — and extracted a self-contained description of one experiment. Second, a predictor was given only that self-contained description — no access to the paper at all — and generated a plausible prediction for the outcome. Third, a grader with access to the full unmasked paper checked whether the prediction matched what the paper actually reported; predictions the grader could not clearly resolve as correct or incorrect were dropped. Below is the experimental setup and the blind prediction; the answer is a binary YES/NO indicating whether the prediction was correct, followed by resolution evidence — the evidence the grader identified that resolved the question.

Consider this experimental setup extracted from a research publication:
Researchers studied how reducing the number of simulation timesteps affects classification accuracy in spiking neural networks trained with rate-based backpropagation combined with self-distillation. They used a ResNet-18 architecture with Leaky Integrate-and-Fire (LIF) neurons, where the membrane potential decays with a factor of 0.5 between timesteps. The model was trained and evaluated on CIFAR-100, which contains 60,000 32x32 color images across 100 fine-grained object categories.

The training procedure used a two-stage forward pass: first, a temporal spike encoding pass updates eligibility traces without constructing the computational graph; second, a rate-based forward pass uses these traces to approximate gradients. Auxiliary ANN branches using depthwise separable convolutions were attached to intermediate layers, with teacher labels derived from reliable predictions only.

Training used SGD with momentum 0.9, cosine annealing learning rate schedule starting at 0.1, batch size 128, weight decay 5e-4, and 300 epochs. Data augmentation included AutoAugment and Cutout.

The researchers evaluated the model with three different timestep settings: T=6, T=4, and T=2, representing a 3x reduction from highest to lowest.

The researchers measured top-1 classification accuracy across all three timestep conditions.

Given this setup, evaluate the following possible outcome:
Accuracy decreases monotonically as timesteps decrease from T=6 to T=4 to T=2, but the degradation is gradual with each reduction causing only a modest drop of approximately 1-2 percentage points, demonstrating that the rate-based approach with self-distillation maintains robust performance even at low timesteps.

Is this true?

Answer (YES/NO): YES